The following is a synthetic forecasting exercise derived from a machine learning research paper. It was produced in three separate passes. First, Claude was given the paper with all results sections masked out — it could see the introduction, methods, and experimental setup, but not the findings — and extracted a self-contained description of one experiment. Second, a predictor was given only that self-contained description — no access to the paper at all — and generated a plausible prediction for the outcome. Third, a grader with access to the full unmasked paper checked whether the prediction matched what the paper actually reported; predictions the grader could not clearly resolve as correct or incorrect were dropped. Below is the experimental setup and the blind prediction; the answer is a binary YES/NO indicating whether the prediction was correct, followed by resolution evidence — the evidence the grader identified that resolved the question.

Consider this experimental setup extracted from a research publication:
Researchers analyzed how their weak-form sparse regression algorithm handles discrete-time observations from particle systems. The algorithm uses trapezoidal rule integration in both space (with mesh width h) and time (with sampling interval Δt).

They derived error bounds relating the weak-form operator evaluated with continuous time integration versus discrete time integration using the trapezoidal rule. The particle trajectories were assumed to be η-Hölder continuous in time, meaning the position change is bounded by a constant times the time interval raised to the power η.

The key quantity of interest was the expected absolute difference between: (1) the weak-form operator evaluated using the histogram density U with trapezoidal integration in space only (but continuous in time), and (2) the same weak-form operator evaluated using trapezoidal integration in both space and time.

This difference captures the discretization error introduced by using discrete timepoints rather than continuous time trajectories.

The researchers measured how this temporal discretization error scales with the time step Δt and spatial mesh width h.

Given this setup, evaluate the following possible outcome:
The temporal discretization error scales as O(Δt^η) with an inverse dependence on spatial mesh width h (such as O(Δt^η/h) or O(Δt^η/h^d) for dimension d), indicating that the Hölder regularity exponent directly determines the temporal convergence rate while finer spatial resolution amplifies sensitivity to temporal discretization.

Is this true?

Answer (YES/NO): NO